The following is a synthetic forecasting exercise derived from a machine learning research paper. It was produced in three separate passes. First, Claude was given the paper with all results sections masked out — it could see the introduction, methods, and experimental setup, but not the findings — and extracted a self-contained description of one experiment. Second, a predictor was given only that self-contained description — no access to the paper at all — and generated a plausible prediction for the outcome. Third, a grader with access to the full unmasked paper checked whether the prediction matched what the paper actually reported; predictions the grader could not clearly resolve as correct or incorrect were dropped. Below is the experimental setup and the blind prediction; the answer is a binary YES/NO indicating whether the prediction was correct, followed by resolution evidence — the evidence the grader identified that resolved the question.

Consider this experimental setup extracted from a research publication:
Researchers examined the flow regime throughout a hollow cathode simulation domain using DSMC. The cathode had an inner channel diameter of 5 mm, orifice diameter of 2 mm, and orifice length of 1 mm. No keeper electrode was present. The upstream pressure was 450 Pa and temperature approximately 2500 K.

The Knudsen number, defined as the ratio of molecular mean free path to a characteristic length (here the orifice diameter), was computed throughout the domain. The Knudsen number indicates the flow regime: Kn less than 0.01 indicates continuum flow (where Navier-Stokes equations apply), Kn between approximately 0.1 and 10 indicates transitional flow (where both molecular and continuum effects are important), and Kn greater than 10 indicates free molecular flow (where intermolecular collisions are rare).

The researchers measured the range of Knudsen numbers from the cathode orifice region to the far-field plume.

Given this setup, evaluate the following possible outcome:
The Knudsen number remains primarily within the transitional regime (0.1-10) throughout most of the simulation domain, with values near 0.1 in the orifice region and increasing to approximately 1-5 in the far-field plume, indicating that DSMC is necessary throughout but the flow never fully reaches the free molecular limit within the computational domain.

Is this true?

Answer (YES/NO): NO